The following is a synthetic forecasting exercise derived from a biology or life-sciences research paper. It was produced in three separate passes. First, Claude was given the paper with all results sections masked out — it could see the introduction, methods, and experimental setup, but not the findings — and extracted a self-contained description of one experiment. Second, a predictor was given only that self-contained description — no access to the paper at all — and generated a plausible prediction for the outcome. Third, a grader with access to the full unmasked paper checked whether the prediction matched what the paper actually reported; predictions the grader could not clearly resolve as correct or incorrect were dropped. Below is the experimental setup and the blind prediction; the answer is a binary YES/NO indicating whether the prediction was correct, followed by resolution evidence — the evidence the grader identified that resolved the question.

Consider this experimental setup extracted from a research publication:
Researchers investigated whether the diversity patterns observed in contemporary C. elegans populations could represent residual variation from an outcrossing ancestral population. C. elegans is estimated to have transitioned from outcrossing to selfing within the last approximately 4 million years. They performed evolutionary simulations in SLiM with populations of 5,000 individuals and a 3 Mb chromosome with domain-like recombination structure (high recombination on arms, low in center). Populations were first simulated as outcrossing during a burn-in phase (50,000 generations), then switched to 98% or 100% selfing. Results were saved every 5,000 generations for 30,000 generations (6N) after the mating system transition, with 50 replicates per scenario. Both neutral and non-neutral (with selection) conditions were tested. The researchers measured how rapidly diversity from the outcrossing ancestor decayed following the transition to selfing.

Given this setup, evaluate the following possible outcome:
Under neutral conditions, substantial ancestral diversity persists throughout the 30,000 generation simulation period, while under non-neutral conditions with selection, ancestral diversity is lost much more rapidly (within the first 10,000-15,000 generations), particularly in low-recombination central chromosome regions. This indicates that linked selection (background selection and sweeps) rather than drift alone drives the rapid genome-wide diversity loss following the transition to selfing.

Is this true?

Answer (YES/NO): NO